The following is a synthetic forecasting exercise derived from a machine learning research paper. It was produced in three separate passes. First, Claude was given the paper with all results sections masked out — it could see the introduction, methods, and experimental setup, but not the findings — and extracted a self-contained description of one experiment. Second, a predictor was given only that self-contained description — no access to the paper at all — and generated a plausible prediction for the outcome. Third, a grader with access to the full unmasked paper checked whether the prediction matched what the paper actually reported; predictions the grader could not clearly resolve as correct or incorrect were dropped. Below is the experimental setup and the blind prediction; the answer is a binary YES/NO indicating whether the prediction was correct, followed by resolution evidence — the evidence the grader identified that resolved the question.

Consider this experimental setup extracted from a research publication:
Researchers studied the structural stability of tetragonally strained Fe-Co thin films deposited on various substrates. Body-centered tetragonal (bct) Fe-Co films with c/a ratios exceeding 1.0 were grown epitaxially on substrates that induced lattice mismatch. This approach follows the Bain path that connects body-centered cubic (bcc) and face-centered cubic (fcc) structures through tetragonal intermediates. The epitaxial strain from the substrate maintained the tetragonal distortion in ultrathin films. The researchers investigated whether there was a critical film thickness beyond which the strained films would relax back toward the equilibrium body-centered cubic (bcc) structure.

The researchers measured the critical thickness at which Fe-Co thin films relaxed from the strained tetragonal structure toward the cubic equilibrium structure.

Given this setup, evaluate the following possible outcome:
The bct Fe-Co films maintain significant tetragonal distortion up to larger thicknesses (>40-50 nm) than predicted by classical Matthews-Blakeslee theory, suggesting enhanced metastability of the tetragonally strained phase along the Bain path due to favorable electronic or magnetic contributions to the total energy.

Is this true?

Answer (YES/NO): NO